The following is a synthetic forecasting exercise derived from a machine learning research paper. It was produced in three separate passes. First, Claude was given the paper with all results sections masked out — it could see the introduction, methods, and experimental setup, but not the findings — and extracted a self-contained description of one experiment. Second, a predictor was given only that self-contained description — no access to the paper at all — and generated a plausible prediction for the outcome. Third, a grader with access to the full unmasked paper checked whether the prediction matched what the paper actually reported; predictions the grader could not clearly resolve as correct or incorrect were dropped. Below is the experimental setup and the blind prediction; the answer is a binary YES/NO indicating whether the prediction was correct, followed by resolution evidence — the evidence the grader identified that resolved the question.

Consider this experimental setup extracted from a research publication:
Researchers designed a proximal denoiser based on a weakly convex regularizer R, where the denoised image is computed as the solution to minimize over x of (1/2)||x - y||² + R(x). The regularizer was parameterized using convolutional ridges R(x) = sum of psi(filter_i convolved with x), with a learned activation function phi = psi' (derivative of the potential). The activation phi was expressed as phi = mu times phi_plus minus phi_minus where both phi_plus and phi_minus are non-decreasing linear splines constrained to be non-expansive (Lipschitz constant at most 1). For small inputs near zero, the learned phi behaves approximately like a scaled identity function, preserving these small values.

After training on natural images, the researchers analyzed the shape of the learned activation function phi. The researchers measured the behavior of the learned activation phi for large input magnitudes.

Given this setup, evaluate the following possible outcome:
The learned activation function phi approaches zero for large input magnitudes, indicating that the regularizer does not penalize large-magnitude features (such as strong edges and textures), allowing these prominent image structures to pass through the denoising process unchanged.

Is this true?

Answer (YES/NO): YES